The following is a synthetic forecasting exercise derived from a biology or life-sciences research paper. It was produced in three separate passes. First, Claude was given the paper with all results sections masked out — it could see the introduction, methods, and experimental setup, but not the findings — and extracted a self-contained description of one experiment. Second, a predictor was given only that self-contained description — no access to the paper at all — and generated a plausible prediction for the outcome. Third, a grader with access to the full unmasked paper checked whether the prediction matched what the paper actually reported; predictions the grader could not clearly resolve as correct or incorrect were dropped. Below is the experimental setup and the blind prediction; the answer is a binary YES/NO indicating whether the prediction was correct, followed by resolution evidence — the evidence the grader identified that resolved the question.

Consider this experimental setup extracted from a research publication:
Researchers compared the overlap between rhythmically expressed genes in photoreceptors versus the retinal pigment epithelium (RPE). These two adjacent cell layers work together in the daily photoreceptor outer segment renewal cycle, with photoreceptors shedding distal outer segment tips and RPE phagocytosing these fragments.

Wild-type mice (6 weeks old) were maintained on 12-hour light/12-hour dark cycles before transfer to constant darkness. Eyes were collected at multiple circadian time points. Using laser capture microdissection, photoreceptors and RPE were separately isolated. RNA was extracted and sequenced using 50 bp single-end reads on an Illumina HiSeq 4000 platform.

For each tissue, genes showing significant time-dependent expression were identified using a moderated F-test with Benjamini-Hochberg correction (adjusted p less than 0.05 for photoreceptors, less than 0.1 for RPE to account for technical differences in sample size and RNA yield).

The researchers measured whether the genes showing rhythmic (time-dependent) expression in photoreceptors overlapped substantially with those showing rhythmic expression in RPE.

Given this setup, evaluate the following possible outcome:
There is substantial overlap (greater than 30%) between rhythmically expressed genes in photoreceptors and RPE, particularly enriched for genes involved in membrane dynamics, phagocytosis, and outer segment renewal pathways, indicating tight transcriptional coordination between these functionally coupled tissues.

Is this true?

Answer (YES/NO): NO